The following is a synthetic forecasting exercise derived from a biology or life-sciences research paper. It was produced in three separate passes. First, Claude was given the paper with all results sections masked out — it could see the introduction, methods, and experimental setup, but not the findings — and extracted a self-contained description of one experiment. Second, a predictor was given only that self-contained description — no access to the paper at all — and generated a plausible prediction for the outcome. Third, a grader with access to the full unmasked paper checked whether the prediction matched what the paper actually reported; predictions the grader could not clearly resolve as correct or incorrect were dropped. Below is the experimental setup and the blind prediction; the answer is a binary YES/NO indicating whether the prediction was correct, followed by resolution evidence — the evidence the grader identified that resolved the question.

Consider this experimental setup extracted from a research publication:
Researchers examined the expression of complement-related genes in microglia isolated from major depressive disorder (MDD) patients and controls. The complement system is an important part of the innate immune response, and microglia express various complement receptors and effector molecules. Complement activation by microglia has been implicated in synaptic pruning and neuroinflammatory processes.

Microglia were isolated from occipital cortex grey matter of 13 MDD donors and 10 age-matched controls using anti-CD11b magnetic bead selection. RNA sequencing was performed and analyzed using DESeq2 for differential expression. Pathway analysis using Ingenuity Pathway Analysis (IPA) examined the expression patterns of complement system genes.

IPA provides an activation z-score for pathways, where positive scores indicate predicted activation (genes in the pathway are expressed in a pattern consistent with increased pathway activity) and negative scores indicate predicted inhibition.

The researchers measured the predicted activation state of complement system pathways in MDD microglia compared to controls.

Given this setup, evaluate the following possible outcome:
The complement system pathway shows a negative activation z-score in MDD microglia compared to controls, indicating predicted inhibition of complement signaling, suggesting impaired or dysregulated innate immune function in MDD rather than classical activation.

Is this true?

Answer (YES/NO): YES